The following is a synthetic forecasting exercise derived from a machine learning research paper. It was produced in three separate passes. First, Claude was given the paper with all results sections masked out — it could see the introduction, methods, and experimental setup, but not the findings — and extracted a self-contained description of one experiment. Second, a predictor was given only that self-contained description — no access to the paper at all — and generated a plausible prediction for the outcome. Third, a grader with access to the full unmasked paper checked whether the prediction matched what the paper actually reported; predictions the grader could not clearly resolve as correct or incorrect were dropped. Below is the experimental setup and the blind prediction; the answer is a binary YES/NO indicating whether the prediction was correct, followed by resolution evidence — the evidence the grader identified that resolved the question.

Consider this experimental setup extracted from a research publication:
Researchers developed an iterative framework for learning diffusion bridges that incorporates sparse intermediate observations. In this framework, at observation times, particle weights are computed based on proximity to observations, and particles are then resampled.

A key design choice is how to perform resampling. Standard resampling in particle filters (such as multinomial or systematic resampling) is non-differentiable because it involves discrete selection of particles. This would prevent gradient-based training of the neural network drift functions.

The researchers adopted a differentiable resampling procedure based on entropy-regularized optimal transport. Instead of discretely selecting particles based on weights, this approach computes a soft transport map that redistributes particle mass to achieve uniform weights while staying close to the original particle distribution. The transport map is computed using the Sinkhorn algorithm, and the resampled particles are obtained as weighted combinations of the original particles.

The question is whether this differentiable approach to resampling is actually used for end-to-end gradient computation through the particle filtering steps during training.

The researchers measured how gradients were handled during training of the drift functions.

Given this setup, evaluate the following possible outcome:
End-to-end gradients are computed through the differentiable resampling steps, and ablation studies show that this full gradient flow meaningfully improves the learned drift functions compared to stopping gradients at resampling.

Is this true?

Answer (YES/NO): NO